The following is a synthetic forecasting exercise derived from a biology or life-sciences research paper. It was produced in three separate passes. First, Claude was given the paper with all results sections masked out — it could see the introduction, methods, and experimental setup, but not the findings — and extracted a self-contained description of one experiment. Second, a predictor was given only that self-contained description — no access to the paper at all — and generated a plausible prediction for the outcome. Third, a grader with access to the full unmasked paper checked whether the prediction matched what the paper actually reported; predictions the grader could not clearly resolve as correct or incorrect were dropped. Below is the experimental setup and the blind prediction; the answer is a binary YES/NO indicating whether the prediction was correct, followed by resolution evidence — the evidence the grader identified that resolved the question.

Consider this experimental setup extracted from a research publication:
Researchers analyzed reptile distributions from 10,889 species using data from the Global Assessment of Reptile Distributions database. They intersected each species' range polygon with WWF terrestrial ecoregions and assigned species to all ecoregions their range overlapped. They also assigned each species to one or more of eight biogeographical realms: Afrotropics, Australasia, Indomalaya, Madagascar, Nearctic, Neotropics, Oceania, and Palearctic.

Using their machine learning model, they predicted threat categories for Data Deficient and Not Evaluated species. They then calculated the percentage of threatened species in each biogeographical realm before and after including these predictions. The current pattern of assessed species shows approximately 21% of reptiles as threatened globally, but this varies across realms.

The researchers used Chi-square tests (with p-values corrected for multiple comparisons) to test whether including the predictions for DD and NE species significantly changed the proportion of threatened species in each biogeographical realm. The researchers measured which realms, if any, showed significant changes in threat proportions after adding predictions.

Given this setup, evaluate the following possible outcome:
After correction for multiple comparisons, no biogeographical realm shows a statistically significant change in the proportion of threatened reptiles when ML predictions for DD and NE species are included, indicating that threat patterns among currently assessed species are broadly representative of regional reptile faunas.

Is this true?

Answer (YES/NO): NO